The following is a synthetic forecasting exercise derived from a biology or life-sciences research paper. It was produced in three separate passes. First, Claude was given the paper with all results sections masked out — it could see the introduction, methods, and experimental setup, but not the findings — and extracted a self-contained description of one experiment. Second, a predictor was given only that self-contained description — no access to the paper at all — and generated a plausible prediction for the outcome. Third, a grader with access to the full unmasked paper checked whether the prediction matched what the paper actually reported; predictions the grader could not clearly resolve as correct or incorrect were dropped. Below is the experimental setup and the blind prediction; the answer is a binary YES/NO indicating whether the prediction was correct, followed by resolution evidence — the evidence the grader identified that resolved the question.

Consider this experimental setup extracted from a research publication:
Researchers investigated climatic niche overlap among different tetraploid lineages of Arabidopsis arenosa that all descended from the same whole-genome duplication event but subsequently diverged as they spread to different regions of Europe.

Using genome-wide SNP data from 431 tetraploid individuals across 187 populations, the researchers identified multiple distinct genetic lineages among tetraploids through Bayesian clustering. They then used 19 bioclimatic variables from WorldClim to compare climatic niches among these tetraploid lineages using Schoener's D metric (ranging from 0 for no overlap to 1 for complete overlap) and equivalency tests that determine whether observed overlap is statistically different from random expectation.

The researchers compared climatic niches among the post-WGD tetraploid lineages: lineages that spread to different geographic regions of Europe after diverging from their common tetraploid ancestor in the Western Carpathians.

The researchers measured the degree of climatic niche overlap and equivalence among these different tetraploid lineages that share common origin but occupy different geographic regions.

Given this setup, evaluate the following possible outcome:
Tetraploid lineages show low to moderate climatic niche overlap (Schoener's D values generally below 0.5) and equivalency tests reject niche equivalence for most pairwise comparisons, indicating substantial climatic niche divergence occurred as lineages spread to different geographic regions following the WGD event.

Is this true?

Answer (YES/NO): YES